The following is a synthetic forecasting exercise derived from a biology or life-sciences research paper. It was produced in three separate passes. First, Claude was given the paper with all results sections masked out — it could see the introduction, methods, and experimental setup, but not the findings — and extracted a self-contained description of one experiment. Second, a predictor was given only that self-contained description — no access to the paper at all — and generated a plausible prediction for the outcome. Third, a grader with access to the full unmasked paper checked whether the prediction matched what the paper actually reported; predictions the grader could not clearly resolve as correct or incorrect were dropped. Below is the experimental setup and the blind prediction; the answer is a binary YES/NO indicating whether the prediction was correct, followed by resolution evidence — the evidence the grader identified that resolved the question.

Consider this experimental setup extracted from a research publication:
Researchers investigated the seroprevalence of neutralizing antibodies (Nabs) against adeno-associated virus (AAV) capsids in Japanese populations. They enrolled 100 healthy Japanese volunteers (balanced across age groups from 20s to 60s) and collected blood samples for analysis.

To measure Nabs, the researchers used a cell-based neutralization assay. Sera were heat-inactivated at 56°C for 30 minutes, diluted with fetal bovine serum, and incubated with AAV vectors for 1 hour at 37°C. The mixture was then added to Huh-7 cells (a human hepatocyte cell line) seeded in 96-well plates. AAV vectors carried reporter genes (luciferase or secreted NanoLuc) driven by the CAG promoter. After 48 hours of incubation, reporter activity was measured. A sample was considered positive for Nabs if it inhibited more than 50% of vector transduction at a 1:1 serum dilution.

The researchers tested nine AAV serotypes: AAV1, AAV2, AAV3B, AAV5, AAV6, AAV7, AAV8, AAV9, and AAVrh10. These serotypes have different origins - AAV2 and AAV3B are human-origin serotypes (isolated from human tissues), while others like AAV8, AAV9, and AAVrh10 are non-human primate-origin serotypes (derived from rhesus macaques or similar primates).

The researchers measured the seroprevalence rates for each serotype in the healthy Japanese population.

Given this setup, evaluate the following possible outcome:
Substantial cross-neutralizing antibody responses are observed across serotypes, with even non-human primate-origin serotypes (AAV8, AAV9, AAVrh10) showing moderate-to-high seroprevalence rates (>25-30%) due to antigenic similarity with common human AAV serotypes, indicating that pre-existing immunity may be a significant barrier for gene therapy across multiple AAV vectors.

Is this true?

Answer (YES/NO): NO